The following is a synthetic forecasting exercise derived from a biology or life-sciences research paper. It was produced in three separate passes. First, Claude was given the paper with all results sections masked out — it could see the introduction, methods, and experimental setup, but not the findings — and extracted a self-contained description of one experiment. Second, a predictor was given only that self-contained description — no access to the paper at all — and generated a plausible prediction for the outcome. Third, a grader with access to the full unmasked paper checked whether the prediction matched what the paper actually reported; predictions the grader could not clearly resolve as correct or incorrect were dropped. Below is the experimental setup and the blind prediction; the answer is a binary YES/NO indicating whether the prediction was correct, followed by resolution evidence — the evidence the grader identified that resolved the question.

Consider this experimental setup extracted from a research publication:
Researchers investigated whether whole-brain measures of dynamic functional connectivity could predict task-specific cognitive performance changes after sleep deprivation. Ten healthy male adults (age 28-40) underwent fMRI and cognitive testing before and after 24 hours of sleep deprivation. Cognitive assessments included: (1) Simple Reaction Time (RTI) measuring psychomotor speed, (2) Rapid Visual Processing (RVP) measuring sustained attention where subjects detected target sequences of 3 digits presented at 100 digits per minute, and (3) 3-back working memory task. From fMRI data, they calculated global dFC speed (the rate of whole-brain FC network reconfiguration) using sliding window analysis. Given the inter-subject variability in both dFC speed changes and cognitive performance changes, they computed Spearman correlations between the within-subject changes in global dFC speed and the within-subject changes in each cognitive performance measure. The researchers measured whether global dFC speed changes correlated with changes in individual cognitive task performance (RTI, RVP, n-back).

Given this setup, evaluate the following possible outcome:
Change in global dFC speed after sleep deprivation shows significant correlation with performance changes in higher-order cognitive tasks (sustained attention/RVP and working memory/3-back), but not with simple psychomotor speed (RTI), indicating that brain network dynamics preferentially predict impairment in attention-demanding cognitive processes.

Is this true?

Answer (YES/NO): NO